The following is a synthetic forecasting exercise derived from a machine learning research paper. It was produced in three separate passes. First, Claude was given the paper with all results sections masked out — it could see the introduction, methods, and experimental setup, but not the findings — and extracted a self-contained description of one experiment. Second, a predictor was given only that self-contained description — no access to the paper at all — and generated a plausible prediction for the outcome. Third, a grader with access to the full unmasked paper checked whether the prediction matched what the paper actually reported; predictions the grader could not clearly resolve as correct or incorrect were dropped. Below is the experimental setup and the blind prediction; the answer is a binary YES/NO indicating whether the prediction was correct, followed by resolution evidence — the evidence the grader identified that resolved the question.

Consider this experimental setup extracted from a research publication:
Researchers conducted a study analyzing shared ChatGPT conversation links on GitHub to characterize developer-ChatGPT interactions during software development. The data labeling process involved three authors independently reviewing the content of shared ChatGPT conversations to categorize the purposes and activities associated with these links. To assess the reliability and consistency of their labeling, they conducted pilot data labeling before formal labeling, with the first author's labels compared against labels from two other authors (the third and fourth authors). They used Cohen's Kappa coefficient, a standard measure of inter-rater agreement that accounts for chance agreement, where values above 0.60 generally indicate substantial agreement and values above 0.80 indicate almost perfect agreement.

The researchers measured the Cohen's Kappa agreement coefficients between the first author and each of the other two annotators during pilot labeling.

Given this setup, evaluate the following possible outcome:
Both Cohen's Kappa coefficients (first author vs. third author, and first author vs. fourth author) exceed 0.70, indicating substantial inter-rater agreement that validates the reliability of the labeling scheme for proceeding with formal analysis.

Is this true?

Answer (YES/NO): NO